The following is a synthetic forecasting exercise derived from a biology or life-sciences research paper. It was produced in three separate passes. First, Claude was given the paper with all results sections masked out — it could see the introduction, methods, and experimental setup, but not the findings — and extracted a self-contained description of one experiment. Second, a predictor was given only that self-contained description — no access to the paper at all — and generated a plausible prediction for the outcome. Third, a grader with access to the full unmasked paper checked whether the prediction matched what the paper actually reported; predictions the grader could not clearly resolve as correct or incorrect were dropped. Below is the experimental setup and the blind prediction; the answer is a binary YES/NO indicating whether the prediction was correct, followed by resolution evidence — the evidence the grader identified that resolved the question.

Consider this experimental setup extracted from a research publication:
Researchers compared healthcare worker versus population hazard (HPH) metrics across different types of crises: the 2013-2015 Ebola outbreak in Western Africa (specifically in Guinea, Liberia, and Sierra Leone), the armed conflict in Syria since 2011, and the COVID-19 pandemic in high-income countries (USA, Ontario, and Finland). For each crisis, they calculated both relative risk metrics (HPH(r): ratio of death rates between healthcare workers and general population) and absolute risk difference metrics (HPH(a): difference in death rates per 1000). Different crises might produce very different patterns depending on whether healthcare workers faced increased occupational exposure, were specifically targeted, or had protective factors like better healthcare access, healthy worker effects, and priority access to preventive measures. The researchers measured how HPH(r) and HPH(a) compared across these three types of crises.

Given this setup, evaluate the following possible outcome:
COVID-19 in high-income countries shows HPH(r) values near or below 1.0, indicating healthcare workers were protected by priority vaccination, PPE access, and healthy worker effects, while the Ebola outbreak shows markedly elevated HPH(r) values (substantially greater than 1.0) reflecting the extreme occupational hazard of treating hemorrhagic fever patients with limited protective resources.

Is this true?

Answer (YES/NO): YES